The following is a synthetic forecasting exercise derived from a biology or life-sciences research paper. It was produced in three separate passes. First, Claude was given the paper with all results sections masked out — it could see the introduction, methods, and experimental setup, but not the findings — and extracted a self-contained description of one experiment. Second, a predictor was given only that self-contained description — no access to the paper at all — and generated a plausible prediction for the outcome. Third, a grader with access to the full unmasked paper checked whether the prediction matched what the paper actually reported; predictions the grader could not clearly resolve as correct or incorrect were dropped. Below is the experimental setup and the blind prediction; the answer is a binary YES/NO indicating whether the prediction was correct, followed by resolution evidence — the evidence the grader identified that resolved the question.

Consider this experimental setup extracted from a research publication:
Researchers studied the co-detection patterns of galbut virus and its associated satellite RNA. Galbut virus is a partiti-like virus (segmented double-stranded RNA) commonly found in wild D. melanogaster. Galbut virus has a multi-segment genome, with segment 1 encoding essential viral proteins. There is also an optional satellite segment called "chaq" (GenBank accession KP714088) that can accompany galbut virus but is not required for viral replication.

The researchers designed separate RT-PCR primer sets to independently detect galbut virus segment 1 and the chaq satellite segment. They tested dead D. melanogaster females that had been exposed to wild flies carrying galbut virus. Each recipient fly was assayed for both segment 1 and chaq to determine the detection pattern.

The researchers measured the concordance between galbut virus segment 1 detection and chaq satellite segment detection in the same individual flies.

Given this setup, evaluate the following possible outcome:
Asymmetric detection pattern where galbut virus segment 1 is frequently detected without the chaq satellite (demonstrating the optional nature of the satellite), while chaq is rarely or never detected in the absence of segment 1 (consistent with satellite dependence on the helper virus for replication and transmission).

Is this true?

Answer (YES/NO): NO